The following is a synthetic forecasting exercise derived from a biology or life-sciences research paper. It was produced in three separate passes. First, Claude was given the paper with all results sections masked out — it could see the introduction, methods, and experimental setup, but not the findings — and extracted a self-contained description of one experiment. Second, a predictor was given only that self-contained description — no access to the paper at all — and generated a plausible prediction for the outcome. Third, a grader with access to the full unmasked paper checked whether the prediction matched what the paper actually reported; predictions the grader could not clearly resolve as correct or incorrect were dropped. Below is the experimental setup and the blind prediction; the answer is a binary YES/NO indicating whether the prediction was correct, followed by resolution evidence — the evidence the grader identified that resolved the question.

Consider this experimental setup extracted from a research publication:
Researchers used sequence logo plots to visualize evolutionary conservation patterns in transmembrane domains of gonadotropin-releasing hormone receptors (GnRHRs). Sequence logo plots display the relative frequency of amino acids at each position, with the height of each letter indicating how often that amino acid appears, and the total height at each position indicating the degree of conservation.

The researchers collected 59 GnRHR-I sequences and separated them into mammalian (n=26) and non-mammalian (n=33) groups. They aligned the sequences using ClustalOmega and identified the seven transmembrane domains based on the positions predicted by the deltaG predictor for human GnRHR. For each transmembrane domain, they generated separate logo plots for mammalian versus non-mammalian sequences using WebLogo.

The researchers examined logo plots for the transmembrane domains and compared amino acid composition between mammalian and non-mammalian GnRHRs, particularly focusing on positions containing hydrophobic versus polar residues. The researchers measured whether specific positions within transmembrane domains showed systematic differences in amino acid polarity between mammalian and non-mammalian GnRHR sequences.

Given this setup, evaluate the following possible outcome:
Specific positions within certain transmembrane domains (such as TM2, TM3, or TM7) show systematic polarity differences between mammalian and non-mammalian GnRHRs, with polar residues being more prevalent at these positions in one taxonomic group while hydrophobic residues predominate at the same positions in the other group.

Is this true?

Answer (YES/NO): YES